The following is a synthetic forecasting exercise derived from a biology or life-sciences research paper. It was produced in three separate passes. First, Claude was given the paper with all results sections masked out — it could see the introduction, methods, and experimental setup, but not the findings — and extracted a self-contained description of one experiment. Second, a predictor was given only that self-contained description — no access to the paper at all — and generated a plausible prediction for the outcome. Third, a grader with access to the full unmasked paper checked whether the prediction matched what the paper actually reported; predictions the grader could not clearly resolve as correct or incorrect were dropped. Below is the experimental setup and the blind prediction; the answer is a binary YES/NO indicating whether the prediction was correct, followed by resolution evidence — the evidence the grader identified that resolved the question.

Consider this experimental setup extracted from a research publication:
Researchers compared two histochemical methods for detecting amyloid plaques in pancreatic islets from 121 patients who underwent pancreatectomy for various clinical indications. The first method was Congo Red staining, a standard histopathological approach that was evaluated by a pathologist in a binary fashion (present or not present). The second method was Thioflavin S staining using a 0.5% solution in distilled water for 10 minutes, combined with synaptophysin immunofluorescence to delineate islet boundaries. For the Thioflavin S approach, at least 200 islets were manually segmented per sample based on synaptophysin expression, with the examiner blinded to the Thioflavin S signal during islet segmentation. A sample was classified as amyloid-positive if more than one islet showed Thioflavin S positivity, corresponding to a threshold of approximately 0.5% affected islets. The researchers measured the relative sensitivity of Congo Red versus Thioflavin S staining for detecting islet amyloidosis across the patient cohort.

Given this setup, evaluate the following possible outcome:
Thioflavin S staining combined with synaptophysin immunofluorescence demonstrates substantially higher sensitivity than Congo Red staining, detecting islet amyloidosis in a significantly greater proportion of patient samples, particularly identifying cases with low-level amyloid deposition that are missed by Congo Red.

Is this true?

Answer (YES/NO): YES